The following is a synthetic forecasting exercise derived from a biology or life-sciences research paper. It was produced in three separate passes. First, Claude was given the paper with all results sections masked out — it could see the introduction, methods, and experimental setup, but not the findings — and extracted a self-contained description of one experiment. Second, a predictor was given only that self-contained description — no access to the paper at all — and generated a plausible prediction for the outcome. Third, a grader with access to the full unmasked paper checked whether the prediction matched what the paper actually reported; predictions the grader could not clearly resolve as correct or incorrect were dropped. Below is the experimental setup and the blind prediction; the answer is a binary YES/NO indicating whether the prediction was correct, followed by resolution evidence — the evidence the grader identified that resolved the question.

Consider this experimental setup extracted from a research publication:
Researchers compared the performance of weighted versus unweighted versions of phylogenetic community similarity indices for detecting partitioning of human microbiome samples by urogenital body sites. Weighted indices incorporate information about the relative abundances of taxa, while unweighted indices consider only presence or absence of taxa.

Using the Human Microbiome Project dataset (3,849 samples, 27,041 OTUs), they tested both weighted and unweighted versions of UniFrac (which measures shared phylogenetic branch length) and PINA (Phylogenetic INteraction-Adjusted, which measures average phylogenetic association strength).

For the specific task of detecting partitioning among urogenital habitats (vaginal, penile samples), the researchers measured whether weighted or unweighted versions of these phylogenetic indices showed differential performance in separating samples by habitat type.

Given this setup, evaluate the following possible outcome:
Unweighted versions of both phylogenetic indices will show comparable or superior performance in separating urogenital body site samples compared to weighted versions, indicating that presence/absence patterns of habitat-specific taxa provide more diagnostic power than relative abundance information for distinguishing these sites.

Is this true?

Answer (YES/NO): YES